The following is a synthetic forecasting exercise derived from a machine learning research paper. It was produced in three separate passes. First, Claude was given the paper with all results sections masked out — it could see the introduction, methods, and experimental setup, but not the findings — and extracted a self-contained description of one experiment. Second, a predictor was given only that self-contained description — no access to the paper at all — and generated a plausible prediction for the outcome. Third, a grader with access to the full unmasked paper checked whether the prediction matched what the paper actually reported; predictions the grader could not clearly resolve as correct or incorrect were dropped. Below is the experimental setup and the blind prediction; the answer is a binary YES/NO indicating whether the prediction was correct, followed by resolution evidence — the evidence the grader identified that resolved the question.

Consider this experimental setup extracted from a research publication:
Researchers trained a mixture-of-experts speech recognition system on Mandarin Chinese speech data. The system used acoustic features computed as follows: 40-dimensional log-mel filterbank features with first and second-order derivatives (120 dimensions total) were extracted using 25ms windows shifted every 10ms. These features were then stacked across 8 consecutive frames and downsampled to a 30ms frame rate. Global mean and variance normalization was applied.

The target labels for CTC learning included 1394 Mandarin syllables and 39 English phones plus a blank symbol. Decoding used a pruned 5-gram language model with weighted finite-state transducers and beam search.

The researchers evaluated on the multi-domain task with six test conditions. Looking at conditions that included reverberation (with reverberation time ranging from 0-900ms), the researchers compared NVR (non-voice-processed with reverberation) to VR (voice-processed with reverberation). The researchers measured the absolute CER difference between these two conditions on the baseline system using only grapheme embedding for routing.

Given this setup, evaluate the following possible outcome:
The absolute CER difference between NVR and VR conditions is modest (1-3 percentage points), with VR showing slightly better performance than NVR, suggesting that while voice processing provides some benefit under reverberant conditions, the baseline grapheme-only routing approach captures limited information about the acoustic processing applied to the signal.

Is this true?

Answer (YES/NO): NO